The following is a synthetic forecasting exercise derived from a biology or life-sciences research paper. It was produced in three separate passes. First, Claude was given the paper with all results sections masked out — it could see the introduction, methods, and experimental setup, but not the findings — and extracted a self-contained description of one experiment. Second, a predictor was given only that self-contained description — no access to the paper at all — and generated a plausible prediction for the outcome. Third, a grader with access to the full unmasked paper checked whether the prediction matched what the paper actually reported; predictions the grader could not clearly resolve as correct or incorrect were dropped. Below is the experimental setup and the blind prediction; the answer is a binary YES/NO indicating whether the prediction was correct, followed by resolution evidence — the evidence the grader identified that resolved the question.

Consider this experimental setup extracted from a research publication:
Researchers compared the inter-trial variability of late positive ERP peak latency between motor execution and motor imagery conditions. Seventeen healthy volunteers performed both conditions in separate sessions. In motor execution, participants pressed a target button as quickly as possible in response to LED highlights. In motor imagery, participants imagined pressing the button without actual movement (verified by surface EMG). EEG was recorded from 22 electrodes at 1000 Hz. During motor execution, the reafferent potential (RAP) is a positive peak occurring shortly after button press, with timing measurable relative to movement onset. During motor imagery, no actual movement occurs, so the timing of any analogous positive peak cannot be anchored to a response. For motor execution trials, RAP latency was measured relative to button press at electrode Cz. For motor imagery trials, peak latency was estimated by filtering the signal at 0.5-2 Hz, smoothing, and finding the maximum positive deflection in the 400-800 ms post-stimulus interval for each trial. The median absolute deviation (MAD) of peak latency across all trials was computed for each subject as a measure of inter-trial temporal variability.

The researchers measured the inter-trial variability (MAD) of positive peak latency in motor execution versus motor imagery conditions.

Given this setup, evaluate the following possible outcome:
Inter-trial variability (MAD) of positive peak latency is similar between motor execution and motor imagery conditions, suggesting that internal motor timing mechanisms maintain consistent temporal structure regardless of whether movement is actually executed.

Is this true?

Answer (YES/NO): NO